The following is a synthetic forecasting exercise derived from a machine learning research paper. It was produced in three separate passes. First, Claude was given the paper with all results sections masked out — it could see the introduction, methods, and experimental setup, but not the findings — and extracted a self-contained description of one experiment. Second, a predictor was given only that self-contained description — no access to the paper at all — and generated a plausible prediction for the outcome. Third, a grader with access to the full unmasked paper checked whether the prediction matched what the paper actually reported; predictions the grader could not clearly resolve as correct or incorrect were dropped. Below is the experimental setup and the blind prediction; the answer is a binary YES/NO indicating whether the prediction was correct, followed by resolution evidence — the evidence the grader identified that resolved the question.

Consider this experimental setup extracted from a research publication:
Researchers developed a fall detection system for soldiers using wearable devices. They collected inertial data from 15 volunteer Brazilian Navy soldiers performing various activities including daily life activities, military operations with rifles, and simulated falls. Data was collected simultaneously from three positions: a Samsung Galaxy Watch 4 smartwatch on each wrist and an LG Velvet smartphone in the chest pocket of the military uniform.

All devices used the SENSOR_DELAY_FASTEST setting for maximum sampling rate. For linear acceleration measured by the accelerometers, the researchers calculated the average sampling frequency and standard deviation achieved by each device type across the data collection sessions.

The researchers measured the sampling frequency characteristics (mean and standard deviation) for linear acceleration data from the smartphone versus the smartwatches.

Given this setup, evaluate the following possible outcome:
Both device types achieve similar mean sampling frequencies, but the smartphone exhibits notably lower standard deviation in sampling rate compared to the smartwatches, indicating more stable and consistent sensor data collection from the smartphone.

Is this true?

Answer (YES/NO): NO